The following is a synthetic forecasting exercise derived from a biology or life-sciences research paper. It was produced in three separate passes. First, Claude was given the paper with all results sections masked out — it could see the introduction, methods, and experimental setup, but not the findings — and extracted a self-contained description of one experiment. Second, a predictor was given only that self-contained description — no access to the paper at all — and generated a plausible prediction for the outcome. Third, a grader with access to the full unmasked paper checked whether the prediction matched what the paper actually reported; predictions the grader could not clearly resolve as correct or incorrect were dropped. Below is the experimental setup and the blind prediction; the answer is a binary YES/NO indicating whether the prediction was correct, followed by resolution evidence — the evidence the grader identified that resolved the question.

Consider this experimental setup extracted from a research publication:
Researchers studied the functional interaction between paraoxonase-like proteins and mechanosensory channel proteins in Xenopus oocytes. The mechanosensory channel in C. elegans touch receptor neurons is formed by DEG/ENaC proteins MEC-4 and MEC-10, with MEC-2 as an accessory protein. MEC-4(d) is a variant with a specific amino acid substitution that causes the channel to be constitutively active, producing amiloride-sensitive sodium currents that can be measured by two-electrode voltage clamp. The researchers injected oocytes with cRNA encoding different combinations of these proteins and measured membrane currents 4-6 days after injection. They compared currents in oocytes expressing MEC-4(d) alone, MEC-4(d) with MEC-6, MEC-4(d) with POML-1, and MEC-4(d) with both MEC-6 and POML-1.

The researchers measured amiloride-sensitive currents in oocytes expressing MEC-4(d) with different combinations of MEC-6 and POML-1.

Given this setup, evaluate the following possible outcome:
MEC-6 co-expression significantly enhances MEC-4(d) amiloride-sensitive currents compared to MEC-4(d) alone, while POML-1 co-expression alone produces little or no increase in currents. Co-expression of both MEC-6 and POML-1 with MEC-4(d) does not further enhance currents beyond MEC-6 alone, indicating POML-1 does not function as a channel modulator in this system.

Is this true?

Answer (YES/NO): NO